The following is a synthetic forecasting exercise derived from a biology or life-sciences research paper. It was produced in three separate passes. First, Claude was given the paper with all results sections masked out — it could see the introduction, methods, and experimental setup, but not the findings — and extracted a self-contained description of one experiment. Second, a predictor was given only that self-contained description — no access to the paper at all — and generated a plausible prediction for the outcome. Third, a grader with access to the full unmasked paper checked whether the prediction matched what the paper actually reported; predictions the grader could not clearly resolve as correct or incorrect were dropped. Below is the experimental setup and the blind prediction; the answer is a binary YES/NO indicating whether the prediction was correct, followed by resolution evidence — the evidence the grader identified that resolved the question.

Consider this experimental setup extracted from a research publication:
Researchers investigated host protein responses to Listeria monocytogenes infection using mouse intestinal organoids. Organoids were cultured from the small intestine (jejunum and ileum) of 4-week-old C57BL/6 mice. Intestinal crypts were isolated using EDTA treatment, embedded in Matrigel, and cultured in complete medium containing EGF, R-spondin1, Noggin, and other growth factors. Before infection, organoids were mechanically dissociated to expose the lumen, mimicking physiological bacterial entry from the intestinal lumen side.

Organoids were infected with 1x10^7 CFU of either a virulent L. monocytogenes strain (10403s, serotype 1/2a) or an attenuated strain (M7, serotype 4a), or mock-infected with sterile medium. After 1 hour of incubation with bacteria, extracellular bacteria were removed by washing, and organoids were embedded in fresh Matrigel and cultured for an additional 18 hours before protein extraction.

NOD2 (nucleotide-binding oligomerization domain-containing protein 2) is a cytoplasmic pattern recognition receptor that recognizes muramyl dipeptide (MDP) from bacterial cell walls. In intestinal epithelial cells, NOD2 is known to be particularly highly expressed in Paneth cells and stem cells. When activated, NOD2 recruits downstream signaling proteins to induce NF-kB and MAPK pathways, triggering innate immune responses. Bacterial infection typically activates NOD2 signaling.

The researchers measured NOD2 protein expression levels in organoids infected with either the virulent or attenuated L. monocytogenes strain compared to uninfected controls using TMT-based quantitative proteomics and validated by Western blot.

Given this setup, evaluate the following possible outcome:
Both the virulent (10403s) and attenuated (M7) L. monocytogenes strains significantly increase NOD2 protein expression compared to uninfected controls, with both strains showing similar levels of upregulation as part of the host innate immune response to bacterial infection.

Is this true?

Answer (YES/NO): NO